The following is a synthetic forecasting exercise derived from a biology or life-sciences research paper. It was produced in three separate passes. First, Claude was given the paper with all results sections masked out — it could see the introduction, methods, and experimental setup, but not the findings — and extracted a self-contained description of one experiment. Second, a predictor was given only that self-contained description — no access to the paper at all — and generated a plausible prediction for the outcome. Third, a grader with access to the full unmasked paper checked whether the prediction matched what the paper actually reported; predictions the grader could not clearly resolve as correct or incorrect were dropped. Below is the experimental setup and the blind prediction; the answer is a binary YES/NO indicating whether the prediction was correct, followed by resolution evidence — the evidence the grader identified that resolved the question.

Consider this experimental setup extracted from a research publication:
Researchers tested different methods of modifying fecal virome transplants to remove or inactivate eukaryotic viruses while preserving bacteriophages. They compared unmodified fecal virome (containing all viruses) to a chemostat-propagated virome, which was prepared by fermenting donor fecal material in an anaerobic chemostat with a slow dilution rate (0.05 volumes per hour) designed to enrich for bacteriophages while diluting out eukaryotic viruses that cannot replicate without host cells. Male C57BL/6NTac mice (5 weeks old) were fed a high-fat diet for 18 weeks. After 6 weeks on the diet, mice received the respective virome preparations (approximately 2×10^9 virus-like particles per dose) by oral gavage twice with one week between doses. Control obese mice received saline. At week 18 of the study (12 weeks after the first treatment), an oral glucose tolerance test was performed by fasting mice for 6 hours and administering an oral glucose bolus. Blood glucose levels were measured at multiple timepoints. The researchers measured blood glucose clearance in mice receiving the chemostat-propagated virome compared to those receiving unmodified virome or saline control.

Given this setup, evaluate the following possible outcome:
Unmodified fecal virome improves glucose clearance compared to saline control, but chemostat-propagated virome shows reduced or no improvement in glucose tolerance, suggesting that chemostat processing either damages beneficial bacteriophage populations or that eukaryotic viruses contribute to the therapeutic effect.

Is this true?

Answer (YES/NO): NO